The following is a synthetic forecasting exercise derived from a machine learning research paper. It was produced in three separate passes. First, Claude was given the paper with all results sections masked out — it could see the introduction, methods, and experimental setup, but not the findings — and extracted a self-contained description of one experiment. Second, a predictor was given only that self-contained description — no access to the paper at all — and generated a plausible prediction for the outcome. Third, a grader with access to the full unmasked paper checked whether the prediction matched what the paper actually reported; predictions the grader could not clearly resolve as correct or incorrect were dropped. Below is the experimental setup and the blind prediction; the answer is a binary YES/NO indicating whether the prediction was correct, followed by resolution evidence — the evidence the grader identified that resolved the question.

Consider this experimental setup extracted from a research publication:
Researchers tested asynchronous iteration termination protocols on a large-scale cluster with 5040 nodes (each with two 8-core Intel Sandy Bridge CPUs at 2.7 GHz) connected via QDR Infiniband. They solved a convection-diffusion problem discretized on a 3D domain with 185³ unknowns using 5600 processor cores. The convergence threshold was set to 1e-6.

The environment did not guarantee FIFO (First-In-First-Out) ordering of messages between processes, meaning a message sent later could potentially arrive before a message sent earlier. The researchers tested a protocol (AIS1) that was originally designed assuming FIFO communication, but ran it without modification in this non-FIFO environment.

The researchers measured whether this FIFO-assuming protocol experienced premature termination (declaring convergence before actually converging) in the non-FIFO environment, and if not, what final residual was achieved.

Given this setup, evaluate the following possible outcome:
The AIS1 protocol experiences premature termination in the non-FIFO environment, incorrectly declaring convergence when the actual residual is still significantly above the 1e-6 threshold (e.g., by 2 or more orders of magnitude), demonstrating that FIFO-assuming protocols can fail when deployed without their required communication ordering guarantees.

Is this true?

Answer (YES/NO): NO